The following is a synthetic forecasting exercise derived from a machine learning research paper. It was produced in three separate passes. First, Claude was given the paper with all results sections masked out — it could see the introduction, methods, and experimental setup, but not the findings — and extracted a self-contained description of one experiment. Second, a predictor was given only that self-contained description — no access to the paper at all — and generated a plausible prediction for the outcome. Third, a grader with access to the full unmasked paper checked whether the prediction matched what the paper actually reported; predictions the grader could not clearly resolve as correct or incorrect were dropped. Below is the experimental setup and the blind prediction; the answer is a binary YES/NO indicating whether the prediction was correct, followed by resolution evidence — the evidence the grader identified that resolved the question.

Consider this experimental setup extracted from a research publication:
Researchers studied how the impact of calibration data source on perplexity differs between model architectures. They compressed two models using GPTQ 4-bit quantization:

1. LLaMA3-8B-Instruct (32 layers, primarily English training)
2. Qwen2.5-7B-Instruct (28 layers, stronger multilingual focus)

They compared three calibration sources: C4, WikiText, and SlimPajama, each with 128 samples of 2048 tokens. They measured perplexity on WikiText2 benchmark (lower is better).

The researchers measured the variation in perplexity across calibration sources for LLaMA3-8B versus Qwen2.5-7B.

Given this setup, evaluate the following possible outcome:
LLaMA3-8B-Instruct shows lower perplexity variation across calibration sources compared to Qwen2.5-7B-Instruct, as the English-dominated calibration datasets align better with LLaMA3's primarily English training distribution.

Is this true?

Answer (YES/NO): NO